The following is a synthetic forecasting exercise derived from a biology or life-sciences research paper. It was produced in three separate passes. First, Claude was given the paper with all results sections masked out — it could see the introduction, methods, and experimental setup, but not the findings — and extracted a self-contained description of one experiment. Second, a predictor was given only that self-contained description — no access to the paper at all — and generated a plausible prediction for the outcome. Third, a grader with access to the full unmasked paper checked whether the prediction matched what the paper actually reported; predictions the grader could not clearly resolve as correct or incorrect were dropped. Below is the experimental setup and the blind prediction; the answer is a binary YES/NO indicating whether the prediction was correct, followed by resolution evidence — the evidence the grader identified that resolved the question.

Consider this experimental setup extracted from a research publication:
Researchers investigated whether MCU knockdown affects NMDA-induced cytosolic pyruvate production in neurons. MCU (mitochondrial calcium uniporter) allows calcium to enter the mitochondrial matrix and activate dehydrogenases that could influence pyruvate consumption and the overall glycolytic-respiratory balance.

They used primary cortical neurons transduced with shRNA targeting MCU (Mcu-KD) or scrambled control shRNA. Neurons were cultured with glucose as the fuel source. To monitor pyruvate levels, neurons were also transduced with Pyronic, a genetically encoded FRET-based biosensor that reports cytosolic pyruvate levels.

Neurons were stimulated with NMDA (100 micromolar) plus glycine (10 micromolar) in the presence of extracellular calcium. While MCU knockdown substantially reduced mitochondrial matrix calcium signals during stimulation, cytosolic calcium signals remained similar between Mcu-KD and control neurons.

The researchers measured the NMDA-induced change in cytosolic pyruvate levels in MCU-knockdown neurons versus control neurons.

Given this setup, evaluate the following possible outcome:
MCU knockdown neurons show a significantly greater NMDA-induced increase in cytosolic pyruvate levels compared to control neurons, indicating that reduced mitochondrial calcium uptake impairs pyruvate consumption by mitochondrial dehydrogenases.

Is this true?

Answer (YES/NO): NO